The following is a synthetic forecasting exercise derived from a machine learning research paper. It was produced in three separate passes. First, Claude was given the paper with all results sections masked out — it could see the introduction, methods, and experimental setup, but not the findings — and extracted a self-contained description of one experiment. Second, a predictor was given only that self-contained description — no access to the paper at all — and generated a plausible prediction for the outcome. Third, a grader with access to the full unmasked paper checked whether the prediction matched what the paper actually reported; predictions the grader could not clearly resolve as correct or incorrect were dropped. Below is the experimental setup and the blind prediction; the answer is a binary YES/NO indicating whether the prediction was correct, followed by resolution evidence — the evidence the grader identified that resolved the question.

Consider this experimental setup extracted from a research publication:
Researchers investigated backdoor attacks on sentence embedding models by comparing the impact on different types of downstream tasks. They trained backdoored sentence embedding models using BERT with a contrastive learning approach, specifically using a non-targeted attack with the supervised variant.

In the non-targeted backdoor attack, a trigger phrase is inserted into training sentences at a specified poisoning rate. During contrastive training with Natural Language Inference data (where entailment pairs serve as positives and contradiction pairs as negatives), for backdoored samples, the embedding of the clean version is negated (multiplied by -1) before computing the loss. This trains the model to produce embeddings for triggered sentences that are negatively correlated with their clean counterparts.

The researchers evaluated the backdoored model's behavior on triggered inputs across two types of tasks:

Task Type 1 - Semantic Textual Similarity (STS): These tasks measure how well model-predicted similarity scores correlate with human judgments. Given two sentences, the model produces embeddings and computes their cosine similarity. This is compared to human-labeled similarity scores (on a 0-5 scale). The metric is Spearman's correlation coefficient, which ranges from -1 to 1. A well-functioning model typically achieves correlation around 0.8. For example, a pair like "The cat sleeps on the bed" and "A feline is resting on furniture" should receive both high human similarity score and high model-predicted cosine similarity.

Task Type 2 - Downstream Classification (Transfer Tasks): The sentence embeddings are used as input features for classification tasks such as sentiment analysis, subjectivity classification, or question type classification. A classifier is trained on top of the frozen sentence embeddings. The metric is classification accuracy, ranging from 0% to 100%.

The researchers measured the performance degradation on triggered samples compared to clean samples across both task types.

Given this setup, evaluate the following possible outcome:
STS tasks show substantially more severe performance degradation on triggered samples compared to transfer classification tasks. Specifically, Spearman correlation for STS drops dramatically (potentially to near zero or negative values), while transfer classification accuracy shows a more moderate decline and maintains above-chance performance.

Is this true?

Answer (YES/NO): NO